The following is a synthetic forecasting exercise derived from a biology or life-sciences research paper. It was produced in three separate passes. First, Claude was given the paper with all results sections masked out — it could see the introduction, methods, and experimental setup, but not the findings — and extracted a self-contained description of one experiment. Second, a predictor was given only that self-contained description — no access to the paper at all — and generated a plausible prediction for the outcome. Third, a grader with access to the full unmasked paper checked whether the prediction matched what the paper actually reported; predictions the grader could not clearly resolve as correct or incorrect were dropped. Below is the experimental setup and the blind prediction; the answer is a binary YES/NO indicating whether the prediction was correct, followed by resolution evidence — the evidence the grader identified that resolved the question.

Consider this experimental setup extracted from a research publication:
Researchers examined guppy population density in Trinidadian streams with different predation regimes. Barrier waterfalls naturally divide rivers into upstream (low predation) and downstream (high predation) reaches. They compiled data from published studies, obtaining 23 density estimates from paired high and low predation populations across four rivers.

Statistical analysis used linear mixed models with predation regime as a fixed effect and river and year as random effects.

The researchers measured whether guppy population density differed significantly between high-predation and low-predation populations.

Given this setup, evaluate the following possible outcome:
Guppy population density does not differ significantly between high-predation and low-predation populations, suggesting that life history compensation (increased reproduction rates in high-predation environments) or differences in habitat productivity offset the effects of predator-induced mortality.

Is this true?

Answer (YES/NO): YES